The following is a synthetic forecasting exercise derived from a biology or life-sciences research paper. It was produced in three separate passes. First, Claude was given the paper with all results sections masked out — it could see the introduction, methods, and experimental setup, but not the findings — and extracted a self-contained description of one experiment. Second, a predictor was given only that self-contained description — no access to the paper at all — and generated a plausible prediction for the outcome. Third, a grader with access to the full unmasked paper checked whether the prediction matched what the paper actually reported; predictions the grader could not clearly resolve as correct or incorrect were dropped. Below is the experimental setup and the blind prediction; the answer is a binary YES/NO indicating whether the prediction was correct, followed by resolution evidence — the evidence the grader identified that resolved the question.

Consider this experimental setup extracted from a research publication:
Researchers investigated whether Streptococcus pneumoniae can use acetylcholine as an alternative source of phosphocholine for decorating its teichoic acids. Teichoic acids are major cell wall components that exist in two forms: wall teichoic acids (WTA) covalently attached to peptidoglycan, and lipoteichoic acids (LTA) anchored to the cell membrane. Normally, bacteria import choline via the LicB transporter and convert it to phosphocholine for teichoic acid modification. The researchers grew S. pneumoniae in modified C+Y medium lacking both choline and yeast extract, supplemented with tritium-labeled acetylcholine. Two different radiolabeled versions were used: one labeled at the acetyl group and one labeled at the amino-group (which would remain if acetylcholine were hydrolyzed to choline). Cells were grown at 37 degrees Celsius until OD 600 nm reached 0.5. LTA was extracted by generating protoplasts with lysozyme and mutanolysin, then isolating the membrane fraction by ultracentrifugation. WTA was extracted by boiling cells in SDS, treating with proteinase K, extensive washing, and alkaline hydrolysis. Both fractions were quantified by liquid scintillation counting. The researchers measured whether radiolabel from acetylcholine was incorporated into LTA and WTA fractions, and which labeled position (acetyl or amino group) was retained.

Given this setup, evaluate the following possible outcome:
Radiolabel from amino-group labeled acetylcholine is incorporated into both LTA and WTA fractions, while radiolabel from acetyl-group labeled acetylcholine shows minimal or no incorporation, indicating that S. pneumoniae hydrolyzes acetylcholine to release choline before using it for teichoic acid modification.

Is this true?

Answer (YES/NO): YES